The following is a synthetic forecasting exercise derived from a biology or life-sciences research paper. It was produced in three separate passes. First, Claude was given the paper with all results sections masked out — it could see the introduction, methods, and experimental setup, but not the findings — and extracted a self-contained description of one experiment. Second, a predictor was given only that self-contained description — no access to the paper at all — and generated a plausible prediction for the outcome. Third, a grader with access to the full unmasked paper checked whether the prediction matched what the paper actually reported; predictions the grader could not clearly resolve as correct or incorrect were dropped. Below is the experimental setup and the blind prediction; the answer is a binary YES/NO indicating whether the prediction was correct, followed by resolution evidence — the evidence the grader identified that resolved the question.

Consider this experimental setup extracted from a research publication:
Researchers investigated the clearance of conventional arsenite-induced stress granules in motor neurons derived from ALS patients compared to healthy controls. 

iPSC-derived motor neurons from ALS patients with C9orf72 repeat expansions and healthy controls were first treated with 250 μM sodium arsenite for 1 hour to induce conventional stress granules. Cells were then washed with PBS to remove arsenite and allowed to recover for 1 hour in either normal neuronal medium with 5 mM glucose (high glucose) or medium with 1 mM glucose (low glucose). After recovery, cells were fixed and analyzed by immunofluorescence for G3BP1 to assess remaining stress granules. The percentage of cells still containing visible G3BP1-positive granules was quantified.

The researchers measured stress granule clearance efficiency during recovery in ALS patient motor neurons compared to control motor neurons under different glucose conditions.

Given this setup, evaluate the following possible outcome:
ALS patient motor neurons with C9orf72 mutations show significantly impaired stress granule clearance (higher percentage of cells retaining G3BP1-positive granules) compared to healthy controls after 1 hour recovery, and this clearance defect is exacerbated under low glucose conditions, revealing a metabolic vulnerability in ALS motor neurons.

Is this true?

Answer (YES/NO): YES